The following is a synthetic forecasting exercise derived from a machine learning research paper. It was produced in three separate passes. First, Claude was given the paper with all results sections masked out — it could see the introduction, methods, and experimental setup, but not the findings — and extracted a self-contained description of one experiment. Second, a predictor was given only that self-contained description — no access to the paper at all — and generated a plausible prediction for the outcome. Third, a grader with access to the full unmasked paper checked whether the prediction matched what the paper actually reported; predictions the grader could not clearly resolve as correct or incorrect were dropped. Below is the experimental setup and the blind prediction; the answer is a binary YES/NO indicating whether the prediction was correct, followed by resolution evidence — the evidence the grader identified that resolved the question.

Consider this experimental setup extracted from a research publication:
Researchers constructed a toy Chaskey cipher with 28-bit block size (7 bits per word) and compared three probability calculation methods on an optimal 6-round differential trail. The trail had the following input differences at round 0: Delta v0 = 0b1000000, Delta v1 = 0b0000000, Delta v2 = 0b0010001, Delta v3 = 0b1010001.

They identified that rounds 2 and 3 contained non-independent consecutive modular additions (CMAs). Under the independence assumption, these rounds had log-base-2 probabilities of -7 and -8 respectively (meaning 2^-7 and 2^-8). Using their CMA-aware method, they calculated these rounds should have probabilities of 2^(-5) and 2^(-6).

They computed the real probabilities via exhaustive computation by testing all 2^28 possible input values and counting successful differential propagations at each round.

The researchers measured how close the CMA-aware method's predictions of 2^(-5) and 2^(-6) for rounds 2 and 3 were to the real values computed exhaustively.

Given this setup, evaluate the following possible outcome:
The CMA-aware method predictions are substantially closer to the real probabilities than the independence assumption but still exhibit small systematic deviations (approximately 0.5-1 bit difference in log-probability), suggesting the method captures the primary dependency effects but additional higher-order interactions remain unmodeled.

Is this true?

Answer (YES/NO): NO